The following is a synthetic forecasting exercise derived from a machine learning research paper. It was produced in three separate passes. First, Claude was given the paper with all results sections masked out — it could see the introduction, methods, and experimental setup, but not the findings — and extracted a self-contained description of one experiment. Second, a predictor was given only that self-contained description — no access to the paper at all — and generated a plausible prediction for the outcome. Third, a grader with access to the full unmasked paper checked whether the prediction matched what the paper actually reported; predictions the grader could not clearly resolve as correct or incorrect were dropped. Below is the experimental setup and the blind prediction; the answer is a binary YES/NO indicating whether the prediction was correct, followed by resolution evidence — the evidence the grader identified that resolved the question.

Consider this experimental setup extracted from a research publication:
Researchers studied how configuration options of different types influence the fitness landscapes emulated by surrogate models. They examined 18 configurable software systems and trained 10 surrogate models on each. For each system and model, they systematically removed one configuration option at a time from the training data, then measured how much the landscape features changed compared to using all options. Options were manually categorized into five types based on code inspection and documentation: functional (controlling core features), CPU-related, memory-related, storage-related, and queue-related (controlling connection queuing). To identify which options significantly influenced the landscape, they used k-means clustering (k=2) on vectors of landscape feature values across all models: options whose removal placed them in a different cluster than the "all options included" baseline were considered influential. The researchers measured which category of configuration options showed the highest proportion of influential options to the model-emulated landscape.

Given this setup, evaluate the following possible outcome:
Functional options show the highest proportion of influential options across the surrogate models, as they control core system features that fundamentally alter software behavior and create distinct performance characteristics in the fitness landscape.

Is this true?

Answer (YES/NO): NO